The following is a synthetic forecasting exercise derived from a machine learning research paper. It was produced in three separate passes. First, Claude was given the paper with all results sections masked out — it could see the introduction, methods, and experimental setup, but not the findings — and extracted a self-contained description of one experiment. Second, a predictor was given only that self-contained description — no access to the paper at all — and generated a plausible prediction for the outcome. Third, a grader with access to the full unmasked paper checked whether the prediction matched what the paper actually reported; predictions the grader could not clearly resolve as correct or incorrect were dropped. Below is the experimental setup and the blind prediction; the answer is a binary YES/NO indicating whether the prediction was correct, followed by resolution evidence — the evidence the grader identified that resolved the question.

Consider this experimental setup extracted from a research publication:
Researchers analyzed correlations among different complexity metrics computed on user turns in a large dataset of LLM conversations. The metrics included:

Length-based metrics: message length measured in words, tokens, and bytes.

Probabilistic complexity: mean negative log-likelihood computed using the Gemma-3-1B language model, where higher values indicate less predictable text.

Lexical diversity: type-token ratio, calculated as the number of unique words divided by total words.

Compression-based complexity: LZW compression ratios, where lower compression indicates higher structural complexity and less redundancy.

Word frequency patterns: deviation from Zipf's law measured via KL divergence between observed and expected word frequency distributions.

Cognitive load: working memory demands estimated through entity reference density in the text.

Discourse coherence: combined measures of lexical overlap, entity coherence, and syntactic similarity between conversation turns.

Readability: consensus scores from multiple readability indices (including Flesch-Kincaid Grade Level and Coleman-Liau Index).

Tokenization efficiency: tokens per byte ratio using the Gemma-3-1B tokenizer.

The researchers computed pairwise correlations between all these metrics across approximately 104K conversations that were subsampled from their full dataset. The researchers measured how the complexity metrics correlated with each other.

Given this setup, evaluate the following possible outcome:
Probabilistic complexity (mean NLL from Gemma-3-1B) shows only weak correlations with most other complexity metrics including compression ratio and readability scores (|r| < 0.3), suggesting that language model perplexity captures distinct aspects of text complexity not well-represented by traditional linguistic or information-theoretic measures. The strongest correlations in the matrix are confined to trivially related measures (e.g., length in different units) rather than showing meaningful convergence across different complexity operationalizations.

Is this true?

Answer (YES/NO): NO